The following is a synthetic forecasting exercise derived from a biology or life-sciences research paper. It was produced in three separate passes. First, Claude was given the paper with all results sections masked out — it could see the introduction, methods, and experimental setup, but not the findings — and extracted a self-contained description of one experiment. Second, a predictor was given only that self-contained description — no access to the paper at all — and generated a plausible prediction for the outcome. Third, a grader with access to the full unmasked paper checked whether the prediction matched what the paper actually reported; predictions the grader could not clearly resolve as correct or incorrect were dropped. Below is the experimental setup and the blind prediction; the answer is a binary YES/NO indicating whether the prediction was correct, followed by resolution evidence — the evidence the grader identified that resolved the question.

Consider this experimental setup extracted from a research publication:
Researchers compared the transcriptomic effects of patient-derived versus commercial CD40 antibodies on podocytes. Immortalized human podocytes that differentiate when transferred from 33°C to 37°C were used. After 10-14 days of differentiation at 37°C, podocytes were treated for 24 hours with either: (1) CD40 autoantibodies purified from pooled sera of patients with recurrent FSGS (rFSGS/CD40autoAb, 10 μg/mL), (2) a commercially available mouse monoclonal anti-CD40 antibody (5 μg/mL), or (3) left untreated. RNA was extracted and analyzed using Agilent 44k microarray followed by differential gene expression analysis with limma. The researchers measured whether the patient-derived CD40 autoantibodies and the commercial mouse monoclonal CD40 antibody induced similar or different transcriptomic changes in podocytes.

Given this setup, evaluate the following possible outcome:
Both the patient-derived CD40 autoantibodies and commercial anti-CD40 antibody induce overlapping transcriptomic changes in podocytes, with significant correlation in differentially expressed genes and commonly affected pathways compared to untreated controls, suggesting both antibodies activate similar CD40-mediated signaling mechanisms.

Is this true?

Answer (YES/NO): NO